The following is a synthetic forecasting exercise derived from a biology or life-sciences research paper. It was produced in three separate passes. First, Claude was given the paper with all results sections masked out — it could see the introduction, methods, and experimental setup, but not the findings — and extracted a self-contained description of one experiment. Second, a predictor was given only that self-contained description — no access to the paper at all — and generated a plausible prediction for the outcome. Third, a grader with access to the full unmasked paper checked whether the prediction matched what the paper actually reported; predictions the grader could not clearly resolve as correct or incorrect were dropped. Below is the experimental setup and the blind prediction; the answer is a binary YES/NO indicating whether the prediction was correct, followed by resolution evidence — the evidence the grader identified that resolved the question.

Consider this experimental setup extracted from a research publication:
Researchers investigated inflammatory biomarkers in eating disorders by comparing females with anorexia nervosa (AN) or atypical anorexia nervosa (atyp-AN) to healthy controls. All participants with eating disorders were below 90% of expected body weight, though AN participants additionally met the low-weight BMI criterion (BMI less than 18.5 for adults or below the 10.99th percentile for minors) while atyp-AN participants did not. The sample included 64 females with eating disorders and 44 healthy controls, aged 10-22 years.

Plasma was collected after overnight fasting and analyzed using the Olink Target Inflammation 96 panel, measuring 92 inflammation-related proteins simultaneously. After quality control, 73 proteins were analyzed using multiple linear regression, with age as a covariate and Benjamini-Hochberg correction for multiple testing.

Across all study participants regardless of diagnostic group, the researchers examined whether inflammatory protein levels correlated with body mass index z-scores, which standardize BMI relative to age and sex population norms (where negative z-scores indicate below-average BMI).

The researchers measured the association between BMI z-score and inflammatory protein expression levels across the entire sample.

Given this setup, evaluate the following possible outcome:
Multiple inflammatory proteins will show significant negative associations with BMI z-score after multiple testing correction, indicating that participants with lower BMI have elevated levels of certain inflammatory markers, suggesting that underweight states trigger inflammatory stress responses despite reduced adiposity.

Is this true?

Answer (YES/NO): YES